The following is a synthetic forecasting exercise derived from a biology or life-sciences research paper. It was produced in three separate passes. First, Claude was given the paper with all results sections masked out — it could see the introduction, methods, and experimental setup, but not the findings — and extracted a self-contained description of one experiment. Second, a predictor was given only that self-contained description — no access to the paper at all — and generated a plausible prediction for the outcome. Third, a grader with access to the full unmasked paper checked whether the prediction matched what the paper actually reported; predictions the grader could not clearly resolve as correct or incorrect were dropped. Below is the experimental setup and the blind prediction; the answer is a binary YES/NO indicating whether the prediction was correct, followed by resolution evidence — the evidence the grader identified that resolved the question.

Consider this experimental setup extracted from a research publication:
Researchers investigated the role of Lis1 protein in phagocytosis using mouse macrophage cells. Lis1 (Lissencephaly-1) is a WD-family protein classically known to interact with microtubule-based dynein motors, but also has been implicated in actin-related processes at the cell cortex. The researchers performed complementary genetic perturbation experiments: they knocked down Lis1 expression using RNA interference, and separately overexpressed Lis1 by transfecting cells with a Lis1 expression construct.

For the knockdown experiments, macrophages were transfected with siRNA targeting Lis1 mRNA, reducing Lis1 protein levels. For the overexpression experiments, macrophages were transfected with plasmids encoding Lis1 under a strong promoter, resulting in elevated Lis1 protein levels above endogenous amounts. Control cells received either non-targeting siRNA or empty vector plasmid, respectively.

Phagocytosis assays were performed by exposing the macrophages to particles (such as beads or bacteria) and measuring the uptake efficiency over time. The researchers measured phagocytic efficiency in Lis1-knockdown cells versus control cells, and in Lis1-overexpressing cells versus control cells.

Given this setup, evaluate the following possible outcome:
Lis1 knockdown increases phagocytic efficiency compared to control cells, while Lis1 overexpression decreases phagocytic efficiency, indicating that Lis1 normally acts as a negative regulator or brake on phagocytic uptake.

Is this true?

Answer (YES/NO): NO